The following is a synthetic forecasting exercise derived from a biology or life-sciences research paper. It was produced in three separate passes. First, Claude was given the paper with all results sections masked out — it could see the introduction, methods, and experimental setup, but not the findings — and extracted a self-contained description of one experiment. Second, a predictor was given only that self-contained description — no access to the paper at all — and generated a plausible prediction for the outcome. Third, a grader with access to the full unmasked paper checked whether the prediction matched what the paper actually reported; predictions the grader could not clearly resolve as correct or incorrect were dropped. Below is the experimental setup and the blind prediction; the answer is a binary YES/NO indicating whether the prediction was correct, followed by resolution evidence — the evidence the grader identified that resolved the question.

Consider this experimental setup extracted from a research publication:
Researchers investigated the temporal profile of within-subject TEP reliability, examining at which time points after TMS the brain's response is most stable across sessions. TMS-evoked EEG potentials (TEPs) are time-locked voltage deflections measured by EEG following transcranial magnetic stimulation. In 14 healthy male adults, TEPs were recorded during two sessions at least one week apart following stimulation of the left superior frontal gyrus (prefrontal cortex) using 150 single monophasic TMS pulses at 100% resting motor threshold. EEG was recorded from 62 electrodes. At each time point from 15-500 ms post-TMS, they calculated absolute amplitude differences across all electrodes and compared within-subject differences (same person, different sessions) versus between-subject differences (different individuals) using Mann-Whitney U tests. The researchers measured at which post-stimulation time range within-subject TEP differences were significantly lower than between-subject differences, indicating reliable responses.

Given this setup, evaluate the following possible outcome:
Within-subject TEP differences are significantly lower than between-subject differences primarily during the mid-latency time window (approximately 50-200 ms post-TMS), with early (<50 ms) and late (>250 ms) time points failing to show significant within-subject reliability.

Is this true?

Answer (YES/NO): NO